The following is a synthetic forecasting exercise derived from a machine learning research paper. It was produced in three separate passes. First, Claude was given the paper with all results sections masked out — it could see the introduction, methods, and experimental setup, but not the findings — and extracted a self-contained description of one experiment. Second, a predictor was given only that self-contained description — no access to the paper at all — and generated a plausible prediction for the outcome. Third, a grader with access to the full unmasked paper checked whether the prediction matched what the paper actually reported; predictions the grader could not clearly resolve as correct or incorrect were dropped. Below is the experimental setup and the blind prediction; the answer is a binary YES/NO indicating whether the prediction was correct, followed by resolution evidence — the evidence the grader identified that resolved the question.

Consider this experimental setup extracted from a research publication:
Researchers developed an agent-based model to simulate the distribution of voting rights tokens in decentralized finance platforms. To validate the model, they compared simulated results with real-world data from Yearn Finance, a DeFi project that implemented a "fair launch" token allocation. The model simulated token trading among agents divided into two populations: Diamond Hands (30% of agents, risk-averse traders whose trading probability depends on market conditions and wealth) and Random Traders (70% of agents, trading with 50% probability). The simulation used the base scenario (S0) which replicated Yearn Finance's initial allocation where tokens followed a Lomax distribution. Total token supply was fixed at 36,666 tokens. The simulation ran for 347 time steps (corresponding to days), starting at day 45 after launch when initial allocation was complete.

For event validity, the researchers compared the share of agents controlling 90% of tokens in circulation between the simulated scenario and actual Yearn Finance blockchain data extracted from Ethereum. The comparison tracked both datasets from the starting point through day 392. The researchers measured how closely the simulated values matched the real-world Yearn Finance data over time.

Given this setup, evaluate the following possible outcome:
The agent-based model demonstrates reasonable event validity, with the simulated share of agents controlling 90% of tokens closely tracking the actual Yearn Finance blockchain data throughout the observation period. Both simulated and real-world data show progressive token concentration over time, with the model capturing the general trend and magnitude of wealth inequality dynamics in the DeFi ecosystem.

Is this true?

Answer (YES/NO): YES